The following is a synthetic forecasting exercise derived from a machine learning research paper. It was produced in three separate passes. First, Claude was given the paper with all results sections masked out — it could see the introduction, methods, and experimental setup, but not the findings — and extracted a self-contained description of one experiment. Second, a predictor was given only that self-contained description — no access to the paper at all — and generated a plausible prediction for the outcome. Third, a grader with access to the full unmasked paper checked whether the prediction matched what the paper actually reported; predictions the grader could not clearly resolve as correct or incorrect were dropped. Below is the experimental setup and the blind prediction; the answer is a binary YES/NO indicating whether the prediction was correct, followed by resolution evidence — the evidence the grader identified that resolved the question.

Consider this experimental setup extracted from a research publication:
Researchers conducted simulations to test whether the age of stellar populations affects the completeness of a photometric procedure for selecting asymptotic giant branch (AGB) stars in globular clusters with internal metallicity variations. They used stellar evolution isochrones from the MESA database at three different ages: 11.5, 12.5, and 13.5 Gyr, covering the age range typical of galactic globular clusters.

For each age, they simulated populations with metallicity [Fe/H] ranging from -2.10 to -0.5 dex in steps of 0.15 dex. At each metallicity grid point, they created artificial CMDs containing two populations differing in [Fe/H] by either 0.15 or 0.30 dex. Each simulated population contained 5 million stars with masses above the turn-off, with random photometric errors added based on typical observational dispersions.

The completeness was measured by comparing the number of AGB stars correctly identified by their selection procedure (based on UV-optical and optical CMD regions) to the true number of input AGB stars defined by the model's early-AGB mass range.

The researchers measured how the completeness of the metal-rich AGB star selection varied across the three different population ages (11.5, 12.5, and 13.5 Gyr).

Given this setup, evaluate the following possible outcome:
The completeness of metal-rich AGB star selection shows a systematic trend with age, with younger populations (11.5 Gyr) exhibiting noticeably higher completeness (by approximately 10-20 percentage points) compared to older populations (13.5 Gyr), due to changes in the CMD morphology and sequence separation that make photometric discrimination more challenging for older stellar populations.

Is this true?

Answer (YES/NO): NO